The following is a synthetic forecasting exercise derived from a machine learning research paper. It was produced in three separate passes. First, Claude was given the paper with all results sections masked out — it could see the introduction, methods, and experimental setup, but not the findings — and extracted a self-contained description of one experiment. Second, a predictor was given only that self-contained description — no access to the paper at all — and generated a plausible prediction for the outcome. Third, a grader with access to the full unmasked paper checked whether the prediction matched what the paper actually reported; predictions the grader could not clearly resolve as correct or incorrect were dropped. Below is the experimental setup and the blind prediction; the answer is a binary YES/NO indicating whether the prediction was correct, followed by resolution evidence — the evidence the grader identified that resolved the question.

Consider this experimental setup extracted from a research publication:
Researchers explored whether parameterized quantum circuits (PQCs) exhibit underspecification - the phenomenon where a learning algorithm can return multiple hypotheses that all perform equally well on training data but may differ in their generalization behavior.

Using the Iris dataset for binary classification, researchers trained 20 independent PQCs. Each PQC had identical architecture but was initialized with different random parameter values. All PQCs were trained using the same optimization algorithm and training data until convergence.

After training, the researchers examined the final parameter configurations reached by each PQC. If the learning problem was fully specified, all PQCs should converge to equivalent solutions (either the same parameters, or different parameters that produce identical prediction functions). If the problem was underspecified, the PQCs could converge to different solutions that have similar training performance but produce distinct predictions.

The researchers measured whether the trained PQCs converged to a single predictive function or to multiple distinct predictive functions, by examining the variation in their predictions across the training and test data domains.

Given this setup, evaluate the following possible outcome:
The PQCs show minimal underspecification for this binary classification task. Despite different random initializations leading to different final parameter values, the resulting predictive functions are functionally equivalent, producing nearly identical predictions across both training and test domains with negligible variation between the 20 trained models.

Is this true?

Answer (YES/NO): NO